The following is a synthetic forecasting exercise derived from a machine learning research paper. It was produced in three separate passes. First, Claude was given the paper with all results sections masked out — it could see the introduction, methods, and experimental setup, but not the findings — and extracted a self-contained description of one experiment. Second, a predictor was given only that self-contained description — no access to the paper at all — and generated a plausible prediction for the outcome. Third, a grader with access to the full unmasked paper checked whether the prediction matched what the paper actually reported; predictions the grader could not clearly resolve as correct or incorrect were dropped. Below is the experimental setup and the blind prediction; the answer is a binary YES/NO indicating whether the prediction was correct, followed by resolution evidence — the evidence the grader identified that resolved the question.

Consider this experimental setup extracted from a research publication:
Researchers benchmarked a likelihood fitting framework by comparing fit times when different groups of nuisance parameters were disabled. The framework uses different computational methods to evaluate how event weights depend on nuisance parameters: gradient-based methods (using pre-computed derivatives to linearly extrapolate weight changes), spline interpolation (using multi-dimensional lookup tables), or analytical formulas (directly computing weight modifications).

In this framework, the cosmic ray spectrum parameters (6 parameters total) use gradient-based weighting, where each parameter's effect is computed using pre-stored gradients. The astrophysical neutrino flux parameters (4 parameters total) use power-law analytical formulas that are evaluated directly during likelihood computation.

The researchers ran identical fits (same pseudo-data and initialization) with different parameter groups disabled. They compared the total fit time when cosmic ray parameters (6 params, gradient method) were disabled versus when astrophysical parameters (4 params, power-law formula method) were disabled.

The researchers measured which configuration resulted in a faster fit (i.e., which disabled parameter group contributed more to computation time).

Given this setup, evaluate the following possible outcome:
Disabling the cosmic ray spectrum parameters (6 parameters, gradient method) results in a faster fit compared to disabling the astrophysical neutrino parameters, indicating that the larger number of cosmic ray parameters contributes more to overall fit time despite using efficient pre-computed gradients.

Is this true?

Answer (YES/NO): NO